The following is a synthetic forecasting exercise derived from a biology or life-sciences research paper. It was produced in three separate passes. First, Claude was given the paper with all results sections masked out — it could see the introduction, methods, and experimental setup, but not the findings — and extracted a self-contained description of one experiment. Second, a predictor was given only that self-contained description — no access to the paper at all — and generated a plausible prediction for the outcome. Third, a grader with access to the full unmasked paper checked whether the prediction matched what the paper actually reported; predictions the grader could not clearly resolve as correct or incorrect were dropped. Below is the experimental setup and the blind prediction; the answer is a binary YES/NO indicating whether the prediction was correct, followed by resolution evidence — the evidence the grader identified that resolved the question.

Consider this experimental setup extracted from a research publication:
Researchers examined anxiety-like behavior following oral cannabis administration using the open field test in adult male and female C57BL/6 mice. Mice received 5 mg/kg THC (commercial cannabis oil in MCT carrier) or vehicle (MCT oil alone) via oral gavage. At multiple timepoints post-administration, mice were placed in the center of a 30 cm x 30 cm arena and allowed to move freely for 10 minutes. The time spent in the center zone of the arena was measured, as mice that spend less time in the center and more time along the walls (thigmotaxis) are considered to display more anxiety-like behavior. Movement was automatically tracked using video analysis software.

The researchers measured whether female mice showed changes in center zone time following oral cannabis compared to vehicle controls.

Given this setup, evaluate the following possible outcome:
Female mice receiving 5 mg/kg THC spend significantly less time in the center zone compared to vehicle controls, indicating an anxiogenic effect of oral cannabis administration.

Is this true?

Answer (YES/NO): YES